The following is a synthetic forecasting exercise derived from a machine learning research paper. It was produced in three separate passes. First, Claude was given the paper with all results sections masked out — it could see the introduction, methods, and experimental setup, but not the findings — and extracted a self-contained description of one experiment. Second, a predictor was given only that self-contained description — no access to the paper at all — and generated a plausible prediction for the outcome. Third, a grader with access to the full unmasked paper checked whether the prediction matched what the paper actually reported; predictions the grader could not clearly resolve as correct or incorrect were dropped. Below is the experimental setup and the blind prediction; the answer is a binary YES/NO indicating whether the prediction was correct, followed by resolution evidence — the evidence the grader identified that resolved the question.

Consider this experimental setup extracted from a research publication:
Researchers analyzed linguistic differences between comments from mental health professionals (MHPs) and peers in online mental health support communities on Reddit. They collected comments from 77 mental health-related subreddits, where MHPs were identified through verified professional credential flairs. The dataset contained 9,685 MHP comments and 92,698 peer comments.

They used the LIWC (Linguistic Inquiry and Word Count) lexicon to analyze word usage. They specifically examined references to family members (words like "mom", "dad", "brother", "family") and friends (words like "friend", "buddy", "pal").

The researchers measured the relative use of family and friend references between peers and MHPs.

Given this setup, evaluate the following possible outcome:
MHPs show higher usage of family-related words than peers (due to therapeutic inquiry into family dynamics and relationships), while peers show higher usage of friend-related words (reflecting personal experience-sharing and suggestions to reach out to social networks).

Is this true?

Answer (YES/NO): NO